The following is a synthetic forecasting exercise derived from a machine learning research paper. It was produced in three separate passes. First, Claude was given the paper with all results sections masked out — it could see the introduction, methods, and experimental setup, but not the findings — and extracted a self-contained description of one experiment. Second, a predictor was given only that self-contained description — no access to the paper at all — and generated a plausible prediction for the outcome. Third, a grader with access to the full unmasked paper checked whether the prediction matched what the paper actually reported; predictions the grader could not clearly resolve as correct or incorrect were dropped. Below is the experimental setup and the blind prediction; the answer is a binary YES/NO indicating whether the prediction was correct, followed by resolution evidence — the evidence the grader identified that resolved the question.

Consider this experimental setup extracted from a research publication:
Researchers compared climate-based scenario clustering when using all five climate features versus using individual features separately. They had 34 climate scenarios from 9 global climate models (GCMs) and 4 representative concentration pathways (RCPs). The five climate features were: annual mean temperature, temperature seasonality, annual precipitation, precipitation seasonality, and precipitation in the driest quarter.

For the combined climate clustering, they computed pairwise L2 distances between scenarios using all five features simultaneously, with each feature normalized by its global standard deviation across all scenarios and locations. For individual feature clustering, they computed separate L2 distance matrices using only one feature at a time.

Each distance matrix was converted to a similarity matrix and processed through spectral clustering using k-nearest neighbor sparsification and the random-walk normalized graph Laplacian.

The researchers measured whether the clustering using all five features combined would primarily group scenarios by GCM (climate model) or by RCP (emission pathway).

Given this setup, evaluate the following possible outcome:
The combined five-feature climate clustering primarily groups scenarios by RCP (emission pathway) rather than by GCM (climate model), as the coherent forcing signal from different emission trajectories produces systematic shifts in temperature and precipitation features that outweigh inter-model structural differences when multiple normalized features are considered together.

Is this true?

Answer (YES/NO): NO